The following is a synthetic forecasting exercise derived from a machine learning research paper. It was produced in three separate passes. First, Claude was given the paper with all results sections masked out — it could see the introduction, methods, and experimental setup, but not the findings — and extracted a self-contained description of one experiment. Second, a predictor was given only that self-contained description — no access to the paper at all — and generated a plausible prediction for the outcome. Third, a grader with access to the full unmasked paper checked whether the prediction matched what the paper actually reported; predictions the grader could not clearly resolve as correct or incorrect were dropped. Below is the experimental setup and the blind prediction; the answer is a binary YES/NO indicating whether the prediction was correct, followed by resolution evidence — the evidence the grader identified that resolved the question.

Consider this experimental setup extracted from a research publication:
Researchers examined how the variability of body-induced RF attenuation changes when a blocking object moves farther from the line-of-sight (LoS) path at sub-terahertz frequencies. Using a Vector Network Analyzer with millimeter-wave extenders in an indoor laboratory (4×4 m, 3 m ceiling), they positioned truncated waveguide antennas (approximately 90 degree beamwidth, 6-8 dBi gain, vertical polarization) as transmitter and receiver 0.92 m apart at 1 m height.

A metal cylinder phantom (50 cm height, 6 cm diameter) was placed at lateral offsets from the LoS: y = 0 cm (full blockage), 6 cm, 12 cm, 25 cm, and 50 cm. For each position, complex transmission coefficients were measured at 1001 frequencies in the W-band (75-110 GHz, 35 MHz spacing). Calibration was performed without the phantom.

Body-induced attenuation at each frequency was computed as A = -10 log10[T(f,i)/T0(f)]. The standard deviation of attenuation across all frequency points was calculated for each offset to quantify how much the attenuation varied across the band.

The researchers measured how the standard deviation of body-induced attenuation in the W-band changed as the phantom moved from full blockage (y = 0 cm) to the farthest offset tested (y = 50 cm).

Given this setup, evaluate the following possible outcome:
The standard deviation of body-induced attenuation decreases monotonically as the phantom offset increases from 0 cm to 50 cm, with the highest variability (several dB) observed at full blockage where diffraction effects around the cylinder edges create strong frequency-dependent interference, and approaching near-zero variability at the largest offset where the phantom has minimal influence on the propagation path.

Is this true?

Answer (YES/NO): YES